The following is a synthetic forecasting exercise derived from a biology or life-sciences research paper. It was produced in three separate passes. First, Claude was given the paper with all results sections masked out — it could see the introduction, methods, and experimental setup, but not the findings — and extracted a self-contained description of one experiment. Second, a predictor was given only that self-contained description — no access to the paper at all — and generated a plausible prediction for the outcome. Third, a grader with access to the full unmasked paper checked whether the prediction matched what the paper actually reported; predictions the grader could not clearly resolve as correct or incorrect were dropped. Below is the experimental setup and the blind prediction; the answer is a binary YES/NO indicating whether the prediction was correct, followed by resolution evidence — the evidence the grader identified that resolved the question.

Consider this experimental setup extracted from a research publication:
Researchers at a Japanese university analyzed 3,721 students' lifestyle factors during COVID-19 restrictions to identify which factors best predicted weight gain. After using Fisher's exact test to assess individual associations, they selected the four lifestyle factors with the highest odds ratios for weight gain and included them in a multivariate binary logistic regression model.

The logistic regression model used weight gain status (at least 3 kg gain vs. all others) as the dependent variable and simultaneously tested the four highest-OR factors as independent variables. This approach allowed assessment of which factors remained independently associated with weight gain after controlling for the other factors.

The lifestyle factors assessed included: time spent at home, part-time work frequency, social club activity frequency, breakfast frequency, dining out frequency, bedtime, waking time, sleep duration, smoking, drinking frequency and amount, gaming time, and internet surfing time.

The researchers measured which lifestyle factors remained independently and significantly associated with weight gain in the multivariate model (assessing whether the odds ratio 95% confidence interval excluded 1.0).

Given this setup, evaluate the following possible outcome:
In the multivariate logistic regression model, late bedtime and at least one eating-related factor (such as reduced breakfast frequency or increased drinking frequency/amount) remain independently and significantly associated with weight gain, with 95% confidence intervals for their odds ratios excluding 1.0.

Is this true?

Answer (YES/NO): NO